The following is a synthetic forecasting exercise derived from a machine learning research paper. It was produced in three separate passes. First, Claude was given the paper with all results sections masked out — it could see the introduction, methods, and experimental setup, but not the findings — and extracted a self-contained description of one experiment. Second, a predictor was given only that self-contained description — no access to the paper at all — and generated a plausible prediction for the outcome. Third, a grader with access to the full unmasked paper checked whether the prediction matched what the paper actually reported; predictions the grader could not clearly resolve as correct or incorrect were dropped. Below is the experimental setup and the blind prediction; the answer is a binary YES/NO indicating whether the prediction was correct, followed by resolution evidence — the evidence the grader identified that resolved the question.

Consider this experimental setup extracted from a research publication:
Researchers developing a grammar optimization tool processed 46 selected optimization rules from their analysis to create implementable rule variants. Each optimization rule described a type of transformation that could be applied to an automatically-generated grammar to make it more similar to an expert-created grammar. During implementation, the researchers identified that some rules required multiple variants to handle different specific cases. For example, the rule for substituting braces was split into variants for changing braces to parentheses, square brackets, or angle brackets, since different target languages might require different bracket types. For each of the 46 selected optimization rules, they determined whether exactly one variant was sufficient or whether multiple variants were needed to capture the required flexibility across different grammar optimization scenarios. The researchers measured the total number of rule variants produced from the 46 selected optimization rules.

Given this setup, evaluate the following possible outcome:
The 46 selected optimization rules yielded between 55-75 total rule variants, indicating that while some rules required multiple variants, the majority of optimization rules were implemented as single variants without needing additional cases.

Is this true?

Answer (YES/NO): YES